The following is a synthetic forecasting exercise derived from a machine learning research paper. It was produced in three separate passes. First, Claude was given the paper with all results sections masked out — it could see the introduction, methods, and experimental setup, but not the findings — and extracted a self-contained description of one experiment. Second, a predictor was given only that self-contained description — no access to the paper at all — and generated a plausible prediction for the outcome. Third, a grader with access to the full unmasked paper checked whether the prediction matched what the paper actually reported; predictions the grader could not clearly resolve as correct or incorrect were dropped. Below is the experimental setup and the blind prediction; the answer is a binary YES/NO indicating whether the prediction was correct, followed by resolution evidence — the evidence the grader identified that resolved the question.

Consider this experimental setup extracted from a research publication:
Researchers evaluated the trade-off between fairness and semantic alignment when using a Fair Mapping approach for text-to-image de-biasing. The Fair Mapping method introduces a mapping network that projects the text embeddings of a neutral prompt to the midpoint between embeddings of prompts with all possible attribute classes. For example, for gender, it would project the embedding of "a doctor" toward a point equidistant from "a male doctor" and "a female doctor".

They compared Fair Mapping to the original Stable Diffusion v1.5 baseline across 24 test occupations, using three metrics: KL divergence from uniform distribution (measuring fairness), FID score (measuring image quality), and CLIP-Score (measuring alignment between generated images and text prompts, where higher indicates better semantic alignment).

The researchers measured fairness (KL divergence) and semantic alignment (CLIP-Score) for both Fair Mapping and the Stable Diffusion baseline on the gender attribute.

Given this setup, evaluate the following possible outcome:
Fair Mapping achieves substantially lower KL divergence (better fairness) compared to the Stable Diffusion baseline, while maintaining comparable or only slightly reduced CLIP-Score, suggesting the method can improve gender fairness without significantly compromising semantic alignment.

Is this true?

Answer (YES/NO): NO